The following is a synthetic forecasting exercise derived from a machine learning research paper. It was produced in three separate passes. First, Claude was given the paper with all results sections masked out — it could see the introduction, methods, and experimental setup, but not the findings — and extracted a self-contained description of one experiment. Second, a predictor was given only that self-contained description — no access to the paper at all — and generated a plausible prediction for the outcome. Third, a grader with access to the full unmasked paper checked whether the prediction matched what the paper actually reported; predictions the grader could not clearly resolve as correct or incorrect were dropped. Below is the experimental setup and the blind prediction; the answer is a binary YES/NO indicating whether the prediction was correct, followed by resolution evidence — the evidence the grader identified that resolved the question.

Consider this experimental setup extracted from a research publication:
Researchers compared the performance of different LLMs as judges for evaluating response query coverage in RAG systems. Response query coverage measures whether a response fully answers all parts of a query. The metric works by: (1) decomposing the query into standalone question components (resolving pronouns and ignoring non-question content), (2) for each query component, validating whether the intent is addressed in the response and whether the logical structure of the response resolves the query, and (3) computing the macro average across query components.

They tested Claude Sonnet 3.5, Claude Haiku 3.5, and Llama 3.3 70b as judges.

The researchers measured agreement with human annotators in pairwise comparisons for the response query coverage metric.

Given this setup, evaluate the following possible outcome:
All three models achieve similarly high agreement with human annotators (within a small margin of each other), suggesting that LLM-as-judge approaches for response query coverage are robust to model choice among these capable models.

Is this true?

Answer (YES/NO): NO